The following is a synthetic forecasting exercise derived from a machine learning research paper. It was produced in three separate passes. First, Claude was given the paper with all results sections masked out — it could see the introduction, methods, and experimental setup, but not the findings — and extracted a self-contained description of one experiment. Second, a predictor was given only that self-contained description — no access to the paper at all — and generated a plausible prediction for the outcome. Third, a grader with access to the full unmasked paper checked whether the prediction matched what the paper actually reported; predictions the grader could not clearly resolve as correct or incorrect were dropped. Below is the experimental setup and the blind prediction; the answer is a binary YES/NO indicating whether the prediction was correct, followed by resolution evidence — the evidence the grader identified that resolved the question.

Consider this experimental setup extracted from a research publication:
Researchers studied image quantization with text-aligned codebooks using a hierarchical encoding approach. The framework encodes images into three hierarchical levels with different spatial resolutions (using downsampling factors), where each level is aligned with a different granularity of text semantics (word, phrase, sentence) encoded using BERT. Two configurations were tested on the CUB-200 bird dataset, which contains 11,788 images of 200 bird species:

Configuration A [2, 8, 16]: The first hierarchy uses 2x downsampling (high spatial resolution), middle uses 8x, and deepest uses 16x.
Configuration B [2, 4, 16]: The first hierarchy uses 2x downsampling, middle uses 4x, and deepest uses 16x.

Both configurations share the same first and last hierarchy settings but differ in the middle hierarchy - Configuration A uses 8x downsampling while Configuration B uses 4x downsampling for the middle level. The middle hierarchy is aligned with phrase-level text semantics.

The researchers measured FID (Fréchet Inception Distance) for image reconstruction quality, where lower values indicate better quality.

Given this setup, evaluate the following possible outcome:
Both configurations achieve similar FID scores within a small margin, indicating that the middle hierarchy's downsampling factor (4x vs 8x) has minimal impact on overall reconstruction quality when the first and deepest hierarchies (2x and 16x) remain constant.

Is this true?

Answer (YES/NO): NO